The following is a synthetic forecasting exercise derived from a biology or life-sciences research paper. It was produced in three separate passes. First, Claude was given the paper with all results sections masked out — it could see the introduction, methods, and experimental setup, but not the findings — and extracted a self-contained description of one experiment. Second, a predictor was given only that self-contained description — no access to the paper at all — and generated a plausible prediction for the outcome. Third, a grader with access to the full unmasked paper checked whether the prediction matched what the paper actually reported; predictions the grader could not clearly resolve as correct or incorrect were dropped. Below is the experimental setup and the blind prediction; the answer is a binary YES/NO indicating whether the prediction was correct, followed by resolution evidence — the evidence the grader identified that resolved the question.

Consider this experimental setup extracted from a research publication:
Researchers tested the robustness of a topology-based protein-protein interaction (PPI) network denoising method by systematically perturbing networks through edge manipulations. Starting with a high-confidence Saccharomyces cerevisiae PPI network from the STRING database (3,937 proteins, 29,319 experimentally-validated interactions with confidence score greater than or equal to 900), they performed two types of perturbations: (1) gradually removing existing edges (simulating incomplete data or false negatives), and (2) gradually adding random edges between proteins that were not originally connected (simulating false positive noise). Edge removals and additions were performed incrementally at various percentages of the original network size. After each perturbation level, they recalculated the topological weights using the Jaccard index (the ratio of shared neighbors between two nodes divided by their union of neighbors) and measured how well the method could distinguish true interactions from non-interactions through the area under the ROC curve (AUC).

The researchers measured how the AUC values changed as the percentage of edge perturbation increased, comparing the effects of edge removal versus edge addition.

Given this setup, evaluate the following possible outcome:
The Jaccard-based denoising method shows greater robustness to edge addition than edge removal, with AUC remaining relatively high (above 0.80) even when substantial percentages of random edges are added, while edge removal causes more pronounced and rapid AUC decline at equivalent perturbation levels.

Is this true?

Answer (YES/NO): NO